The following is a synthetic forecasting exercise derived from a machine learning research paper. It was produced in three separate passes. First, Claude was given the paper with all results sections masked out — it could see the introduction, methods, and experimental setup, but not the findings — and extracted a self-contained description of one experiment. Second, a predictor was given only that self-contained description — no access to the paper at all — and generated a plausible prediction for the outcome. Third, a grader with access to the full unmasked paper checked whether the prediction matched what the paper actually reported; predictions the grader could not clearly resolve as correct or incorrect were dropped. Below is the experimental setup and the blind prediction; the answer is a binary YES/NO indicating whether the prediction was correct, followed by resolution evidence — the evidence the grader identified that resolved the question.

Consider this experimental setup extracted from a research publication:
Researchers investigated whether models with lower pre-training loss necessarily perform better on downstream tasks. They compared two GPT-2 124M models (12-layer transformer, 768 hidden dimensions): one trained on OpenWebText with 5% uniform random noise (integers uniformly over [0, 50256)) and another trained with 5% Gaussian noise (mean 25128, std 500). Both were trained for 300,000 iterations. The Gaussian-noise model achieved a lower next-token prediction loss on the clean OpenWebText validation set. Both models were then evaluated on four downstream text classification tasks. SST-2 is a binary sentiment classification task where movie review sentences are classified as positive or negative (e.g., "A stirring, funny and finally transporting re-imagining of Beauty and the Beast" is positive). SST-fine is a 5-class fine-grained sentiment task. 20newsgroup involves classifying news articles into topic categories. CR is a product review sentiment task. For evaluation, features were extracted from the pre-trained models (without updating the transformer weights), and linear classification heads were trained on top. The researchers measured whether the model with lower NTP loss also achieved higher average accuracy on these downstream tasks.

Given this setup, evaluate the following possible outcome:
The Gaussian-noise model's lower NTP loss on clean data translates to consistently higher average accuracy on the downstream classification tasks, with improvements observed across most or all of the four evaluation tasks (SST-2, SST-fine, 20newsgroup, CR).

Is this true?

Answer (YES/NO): NO